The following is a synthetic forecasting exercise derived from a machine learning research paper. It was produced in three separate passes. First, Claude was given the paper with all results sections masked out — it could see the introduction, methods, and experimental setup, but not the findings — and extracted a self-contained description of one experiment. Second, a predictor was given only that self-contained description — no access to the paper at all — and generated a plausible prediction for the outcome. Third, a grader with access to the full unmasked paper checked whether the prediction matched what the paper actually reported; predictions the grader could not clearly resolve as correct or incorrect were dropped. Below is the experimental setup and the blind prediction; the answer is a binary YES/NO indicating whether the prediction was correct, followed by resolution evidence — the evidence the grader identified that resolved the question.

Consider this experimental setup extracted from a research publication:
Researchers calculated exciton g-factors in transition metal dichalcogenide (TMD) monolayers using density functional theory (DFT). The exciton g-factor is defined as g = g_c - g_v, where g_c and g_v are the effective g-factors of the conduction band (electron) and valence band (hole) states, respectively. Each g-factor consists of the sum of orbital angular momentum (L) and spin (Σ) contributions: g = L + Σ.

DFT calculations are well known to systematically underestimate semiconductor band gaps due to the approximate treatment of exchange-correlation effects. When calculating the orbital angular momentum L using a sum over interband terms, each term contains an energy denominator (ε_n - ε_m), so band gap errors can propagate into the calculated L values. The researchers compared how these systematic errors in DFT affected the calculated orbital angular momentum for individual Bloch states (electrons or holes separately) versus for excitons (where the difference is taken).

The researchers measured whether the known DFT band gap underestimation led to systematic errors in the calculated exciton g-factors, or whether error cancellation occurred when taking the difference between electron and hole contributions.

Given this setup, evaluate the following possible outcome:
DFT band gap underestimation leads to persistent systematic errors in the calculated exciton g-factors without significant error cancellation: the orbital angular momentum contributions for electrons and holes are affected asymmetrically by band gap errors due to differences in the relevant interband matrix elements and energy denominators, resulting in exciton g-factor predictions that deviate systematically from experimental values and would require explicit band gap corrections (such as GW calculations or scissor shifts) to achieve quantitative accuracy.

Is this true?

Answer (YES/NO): NO